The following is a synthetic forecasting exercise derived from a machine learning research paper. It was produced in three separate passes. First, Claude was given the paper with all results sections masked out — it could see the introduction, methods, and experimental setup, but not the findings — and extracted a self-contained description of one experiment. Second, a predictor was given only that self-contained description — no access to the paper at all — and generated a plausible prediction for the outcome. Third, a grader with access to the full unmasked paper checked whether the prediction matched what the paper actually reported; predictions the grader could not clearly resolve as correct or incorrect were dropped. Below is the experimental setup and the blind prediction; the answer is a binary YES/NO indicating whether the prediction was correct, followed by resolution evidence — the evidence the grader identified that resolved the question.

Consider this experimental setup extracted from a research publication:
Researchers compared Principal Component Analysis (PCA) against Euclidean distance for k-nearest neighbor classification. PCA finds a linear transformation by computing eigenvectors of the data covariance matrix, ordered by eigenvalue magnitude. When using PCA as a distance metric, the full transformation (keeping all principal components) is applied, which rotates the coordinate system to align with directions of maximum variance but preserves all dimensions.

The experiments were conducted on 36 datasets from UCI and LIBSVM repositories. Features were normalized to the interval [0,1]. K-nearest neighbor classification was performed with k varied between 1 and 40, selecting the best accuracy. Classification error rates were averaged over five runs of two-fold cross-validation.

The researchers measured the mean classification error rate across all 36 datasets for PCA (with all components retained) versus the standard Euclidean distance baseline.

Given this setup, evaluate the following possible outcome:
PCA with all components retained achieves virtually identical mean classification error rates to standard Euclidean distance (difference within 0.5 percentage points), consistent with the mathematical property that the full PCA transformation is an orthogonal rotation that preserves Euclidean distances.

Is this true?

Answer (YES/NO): YES